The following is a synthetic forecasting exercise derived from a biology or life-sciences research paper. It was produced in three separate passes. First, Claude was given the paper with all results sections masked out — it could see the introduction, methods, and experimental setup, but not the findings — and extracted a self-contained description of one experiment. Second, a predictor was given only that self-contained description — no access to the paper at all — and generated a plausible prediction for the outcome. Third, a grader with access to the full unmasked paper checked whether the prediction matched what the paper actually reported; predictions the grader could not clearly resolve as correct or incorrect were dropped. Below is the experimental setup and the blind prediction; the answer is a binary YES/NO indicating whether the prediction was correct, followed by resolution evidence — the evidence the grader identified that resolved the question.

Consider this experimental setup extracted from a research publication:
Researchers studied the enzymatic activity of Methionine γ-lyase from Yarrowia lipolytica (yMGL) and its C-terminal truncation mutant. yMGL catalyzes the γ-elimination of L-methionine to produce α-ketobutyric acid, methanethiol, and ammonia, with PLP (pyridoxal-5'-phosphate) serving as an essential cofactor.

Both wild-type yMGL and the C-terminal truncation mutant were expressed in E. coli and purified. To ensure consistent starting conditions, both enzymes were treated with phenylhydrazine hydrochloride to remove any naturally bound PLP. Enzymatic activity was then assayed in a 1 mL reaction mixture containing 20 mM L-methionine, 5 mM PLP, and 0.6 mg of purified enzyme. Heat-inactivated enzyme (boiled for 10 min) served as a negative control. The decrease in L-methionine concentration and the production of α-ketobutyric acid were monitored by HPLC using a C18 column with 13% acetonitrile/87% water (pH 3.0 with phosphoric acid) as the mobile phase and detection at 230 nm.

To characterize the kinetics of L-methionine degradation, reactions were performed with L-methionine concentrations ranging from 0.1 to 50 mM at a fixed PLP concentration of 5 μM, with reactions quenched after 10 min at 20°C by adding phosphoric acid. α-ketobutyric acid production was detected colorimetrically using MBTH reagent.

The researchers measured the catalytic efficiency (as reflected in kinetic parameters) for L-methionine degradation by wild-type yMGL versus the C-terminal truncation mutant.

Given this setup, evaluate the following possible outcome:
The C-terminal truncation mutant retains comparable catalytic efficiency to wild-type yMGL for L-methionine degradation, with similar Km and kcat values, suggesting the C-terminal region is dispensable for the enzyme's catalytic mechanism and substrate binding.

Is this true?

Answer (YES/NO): NO